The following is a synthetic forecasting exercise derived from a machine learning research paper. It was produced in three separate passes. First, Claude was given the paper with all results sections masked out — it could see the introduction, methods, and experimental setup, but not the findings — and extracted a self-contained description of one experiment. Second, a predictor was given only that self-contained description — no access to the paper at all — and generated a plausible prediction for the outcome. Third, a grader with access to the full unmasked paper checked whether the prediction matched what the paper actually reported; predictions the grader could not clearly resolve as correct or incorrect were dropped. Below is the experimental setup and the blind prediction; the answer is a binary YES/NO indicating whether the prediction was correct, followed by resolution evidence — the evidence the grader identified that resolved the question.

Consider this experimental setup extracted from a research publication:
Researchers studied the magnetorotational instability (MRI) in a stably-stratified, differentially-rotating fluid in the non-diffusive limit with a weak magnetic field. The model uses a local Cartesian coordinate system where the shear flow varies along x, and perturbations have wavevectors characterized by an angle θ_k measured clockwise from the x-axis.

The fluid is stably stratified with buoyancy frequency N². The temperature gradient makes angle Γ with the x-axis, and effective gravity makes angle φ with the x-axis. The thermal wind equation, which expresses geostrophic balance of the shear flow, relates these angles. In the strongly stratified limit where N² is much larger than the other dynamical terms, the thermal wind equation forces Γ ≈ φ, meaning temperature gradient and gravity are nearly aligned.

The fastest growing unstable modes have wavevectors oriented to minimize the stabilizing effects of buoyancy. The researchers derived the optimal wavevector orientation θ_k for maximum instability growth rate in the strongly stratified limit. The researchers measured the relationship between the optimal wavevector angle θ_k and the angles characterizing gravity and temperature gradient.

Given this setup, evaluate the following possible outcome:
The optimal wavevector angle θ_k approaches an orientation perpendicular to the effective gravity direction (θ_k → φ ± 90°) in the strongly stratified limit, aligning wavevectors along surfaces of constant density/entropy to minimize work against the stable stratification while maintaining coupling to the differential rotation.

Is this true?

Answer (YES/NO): NO